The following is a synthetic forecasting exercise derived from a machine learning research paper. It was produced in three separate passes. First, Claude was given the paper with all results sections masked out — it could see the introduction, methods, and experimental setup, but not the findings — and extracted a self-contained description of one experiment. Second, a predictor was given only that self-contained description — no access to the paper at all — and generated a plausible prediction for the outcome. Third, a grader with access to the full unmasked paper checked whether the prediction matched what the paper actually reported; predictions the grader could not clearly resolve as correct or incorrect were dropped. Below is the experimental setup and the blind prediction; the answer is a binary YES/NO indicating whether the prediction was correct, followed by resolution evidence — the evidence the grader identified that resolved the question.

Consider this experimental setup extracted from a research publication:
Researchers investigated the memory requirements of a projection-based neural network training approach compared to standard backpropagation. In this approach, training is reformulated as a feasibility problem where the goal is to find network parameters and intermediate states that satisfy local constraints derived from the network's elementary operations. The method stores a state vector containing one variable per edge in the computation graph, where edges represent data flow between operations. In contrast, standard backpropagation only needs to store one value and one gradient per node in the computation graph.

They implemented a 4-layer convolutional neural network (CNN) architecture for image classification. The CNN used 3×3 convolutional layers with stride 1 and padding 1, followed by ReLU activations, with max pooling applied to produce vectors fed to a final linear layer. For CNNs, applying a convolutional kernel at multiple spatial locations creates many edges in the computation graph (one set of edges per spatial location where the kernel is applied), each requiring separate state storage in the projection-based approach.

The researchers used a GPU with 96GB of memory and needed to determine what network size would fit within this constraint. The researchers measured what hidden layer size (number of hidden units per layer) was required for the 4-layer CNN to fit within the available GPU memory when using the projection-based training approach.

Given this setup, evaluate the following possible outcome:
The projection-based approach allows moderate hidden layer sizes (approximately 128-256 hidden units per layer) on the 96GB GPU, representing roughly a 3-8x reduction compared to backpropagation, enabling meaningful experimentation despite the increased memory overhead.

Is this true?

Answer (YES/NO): NO